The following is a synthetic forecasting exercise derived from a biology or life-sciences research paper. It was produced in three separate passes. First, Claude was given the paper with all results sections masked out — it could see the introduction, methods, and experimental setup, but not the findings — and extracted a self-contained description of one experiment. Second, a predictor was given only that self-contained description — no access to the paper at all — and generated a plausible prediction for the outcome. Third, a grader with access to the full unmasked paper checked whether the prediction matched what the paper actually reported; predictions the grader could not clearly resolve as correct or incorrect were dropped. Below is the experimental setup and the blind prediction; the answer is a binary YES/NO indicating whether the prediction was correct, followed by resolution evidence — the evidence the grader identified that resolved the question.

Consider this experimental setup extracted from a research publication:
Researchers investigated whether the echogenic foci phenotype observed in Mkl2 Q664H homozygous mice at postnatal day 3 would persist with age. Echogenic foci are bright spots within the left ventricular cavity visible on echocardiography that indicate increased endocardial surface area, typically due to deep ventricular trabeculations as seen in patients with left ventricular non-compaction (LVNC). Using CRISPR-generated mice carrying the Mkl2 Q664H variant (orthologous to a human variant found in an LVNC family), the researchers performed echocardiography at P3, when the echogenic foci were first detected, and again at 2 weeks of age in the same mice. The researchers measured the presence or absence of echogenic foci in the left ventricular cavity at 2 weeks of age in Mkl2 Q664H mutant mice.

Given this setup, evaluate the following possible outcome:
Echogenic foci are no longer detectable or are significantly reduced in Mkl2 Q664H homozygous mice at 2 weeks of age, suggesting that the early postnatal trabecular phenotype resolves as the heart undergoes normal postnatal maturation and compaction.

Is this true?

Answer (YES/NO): YES